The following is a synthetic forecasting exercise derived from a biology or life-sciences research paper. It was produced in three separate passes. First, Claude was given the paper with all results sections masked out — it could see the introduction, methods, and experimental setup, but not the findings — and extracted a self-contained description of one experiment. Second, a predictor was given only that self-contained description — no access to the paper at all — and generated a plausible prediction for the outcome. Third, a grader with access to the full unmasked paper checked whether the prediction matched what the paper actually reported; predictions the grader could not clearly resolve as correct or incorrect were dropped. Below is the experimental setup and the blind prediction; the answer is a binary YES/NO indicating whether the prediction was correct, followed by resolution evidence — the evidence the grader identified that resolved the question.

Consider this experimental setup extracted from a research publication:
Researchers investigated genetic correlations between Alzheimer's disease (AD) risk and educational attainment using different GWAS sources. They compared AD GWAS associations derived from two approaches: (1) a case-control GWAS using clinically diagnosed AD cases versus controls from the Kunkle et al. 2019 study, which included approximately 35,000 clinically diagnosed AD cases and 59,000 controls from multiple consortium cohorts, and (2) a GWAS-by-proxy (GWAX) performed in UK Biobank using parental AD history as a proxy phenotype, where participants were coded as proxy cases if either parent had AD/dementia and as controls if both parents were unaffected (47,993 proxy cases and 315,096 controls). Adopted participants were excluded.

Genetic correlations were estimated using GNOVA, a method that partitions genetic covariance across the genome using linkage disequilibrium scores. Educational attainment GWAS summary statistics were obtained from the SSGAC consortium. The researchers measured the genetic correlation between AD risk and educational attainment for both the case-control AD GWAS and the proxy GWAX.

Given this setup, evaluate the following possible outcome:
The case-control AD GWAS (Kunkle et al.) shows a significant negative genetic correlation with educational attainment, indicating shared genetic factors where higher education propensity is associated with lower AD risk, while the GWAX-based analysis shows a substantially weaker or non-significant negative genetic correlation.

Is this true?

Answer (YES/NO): NO